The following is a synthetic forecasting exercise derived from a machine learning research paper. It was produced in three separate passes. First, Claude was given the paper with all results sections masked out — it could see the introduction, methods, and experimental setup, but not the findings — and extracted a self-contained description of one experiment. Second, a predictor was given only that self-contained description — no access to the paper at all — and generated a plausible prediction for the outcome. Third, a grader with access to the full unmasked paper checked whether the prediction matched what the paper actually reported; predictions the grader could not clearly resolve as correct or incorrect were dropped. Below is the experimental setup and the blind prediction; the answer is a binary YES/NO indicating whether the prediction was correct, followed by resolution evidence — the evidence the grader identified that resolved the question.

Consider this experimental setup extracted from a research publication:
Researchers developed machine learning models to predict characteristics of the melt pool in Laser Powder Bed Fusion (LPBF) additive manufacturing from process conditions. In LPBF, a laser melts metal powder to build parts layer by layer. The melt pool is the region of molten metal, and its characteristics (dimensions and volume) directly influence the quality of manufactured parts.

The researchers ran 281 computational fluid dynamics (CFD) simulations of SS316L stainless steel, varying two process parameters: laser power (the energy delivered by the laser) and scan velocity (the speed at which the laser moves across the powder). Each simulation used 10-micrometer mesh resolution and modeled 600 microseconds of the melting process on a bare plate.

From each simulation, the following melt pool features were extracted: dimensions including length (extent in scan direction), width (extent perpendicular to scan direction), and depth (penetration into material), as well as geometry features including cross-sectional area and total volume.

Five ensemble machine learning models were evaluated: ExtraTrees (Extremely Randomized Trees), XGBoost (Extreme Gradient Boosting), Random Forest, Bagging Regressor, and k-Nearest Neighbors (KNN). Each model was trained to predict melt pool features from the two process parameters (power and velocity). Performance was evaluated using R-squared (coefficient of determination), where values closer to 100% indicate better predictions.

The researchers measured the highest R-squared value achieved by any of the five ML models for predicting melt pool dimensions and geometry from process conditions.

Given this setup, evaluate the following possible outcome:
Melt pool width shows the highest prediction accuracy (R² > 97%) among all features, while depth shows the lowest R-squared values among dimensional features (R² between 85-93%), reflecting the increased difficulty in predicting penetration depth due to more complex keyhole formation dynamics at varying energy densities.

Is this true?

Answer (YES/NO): NO